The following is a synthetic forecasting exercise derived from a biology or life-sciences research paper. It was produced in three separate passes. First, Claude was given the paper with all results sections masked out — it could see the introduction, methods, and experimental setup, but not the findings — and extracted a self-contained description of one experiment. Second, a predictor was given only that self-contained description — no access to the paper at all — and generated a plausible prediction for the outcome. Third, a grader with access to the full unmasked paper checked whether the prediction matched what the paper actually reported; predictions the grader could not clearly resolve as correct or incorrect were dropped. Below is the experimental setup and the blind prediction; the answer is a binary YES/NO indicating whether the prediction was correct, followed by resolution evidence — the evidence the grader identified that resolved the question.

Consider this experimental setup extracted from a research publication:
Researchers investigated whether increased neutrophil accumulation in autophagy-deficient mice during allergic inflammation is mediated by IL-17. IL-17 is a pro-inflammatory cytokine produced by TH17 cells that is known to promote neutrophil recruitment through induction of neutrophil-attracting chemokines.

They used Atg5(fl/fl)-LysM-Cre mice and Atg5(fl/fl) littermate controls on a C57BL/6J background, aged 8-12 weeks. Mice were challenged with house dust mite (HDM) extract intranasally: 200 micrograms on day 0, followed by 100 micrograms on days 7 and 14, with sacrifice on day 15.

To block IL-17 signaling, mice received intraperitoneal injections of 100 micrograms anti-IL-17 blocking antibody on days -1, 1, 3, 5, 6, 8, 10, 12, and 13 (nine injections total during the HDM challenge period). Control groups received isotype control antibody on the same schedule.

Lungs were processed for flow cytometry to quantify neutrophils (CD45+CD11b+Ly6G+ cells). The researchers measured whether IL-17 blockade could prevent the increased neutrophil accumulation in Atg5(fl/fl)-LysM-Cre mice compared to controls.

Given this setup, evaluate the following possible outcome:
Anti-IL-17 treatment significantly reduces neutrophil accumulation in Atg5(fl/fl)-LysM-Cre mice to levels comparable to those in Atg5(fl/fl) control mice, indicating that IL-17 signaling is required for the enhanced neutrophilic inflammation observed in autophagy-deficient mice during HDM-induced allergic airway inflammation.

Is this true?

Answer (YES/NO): NO